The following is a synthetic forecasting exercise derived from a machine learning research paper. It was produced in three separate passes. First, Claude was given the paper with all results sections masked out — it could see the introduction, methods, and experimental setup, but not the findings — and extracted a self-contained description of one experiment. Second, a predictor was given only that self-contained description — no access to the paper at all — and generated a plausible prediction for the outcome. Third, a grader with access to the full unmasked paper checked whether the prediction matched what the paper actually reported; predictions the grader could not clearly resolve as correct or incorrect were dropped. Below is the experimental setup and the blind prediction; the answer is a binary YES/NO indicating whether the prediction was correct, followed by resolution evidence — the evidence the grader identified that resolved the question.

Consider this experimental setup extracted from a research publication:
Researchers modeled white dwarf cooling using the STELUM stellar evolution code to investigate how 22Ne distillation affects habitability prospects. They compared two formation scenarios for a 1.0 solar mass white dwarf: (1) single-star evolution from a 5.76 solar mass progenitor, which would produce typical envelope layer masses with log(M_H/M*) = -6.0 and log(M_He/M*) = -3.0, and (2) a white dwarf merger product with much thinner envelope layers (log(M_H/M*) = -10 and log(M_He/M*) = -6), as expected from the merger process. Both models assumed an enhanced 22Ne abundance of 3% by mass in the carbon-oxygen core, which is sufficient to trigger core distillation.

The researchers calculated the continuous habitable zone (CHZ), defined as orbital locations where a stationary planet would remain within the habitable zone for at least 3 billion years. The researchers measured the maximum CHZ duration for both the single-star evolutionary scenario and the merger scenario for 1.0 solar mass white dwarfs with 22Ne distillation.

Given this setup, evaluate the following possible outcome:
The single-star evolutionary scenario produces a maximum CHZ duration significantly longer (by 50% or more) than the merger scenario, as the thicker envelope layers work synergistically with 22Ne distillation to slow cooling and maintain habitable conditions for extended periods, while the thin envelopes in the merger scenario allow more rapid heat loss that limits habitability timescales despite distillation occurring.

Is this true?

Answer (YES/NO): NO